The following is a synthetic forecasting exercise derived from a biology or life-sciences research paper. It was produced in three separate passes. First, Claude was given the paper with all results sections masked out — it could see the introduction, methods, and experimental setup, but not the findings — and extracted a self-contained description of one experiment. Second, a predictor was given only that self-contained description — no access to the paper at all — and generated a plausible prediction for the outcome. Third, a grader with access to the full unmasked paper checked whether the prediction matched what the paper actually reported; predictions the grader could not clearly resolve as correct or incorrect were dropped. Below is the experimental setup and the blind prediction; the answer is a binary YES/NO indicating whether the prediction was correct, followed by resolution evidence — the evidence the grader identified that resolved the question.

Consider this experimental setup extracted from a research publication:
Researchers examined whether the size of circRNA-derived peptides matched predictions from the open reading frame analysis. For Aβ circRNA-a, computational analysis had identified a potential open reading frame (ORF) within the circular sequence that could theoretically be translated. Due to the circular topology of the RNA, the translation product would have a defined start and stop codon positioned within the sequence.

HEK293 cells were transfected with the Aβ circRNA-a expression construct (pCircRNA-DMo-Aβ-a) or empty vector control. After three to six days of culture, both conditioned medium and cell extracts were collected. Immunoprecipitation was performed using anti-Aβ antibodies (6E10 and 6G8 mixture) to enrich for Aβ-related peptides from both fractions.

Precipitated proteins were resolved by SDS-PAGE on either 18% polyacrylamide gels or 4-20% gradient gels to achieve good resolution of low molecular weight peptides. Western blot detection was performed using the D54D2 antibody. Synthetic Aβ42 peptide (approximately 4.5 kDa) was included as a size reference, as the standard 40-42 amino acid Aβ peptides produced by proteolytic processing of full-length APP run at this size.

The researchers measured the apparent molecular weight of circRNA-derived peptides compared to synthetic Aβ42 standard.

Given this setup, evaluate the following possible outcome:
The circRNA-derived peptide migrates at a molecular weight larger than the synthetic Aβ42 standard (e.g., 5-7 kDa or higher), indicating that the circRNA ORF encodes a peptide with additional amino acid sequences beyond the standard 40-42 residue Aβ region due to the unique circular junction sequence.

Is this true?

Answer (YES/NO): YES